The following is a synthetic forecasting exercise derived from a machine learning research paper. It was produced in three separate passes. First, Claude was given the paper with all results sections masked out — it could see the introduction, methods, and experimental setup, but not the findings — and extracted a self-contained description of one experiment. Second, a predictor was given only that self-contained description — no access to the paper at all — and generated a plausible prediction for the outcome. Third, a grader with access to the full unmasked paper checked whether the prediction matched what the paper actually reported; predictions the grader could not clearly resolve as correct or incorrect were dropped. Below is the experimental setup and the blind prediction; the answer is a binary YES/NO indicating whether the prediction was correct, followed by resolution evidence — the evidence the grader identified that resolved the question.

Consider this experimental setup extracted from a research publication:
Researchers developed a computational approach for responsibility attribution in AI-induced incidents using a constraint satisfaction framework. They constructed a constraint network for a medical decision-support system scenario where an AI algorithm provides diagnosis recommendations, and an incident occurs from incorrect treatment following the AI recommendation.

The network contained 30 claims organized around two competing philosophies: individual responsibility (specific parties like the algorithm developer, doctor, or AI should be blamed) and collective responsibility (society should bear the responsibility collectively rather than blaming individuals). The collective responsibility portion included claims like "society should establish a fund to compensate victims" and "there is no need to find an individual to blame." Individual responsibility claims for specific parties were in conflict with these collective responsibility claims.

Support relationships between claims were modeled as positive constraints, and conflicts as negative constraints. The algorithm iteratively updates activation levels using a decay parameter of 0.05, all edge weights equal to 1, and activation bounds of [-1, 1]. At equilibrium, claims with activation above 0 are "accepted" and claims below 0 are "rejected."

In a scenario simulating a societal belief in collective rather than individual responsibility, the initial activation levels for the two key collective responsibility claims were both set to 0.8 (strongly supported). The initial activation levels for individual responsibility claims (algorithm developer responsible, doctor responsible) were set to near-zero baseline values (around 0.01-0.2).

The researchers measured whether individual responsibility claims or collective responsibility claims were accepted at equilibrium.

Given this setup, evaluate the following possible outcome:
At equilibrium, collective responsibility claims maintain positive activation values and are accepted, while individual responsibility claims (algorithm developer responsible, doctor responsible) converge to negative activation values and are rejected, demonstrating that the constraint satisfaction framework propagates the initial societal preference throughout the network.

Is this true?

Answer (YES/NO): YES